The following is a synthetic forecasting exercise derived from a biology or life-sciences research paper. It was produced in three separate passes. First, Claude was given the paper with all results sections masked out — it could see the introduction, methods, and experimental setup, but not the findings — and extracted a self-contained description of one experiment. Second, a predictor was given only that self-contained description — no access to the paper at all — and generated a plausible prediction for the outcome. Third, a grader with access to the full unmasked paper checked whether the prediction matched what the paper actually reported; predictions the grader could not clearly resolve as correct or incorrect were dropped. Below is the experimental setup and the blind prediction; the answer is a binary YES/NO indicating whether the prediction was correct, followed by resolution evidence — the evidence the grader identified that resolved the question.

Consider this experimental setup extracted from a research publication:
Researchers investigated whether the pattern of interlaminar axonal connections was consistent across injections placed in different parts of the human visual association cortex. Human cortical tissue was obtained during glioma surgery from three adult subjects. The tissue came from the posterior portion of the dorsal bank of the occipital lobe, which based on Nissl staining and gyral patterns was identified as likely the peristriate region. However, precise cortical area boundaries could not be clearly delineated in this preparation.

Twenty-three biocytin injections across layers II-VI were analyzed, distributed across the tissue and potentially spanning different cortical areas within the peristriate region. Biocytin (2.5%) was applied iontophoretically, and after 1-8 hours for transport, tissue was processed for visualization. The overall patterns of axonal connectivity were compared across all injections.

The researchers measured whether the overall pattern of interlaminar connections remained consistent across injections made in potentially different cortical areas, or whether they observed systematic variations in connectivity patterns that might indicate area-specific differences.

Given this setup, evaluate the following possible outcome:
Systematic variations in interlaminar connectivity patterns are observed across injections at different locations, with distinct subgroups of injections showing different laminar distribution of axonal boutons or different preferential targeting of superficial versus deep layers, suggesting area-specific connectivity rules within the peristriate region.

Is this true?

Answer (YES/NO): NO